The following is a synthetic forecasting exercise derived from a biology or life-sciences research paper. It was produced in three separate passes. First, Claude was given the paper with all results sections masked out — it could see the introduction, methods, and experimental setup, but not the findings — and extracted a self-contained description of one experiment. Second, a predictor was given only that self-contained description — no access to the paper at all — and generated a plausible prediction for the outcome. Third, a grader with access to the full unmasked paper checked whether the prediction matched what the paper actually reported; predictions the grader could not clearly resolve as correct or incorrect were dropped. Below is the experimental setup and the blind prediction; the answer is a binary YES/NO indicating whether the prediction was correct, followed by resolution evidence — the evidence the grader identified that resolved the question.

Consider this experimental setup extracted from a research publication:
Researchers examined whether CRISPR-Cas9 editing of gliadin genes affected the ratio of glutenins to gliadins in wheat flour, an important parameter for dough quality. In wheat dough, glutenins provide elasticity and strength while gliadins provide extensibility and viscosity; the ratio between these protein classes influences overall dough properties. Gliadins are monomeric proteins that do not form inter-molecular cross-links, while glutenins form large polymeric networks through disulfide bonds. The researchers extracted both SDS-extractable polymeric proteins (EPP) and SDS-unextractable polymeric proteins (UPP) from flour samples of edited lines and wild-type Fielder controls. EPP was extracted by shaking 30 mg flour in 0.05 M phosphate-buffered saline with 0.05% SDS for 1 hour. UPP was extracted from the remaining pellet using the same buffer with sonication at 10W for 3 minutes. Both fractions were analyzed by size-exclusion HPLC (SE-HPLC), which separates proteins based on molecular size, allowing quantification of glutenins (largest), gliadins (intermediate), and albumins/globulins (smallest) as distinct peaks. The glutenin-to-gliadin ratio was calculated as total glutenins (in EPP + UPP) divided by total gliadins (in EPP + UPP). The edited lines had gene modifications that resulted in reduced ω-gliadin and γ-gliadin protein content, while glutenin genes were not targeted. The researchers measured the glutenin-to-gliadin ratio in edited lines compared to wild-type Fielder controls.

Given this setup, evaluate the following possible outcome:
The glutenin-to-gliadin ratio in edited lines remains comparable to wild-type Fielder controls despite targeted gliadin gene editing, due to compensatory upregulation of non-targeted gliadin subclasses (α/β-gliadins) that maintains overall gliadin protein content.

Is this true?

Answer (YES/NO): NO